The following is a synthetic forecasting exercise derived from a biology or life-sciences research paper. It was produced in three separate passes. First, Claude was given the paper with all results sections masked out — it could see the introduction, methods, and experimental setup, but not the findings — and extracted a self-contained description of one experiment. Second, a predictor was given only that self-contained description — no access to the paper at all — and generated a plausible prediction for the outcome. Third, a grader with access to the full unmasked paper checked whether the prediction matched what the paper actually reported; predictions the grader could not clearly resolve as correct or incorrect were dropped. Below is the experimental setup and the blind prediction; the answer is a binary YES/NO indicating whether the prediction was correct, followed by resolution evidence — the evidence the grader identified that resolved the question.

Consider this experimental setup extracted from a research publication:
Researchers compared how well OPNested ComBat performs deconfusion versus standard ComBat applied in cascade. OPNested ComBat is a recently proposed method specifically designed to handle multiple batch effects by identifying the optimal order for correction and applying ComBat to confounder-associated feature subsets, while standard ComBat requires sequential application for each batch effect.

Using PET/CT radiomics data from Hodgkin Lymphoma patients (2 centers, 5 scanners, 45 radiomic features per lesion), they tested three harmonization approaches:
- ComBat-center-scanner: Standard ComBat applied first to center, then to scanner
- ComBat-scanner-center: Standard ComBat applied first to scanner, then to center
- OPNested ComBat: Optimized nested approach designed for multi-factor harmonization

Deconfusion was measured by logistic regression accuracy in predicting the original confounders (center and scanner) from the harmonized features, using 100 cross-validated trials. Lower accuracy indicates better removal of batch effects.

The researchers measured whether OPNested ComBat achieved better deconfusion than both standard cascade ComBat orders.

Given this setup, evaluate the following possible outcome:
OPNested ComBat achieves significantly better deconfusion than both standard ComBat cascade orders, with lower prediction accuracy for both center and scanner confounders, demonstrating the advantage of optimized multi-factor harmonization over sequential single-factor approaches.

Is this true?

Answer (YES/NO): NO